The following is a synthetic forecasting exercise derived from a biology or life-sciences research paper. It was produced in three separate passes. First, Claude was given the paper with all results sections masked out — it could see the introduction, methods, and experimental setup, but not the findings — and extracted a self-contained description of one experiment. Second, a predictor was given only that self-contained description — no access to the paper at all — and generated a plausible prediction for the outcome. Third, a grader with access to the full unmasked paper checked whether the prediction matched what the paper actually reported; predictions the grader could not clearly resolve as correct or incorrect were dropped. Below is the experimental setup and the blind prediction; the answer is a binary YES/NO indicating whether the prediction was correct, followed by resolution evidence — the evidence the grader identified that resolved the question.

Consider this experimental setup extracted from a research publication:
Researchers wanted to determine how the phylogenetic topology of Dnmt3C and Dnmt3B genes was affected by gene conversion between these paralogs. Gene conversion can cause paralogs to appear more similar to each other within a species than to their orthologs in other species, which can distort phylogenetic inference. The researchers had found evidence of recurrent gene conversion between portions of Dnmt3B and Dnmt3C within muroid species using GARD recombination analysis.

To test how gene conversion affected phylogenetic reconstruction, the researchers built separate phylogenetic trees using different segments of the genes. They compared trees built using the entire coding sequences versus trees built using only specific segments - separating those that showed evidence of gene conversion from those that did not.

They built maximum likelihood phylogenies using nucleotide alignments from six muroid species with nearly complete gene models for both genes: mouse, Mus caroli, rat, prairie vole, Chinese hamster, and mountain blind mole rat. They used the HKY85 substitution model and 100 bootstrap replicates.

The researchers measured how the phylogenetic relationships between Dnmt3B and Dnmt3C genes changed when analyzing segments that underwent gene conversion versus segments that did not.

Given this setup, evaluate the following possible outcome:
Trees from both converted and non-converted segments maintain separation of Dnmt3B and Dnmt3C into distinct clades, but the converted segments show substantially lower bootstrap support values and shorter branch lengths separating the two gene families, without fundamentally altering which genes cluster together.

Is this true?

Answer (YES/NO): NO